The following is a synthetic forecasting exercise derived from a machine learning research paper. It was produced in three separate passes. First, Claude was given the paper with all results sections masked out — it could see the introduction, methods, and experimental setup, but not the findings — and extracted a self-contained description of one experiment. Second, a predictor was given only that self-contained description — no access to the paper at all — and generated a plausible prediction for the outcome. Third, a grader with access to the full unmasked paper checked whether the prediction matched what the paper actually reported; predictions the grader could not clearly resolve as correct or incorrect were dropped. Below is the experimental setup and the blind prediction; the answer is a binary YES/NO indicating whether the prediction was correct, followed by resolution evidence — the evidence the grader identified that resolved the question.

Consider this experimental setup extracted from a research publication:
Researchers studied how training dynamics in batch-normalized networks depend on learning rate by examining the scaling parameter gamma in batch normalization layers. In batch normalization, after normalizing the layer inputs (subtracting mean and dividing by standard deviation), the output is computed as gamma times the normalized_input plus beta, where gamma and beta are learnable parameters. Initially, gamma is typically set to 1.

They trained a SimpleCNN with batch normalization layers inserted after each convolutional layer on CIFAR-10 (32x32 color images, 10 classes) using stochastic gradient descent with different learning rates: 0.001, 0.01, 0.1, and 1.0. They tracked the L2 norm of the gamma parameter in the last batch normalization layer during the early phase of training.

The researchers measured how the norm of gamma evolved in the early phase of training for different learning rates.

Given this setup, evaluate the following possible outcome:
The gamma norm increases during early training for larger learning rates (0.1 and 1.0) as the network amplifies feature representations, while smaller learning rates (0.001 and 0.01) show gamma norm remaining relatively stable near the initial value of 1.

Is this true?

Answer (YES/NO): NO